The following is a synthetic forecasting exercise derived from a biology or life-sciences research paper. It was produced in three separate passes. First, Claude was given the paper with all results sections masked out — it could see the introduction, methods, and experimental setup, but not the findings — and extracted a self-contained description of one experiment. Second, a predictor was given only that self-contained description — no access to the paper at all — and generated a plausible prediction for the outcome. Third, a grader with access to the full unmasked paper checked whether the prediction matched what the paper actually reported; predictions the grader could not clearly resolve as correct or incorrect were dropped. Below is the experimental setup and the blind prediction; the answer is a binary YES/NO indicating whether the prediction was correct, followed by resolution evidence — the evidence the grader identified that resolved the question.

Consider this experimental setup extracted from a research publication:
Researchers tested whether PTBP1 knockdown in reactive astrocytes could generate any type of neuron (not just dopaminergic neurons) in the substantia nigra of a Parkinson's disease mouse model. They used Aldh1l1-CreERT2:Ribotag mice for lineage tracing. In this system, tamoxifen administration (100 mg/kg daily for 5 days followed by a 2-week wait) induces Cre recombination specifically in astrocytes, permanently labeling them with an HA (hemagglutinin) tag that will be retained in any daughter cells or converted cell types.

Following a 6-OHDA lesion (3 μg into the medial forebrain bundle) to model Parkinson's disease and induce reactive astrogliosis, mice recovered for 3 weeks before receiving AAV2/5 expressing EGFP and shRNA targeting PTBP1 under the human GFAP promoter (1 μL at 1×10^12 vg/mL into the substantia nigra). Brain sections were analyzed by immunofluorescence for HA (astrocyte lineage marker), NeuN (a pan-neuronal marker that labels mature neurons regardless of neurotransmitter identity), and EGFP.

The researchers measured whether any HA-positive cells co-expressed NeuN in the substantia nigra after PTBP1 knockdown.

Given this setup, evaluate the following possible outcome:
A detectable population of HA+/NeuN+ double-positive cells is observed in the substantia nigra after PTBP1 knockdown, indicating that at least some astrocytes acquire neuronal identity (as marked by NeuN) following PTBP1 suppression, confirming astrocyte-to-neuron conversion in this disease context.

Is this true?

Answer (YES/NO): NO